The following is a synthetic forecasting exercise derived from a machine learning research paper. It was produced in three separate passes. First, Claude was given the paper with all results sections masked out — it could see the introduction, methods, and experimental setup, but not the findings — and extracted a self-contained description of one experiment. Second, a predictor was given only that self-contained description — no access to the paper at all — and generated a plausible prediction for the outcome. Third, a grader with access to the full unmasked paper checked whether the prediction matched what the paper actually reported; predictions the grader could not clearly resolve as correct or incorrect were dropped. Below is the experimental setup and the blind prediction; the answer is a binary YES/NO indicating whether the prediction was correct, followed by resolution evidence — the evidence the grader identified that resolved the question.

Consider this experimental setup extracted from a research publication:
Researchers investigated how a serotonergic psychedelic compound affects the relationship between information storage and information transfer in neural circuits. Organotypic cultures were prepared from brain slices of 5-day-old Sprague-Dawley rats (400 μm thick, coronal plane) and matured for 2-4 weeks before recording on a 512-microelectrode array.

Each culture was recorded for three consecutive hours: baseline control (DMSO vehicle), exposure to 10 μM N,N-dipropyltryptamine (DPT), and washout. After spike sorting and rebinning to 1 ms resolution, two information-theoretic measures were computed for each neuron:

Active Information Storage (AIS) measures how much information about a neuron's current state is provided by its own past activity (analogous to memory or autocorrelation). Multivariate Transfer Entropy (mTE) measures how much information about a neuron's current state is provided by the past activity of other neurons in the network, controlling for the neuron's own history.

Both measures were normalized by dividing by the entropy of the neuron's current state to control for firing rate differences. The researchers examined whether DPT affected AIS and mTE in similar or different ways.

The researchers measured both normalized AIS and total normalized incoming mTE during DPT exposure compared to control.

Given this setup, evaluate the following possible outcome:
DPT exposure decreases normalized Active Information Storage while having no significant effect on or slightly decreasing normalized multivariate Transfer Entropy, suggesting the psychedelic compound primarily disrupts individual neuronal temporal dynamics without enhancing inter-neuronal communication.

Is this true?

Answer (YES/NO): NO